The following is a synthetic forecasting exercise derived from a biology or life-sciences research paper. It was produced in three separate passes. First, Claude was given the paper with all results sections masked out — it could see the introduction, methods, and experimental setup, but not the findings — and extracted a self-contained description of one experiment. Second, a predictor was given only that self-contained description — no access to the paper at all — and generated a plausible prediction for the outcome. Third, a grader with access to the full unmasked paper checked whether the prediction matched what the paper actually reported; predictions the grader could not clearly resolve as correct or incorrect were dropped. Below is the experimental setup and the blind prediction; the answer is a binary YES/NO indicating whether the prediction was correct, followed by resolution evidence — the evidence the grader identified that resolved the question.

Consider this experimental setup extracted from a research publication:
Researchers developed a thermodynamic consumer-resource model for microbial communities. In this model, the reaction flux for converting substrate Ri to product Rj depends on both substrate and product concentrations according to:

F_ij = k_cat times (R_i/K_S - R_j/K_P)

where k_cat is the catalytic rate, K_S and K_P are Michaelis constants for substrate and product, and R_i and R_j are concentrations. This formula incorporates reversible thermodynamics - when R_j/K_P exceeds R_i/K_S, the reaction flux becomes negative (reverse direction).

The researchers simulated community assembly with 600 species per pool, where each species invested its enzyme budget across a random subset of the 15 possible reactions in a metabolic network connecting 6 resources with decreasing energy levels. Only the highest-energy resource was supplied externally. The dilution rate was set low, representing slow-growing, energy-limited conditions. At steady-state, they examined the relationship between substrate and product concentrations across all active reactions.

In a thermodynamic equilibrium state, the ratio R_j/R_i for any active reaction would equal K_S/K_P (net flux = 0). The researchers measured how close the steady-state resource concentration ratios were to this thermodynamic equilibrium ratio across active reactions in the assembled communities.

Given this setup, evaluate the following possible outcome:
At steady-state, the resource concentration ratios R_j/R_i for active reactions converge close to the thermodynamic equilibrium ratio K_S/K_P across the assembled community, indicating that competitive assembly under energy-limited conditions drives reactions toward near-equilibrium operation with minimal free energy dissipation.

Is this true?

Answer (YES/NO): NO